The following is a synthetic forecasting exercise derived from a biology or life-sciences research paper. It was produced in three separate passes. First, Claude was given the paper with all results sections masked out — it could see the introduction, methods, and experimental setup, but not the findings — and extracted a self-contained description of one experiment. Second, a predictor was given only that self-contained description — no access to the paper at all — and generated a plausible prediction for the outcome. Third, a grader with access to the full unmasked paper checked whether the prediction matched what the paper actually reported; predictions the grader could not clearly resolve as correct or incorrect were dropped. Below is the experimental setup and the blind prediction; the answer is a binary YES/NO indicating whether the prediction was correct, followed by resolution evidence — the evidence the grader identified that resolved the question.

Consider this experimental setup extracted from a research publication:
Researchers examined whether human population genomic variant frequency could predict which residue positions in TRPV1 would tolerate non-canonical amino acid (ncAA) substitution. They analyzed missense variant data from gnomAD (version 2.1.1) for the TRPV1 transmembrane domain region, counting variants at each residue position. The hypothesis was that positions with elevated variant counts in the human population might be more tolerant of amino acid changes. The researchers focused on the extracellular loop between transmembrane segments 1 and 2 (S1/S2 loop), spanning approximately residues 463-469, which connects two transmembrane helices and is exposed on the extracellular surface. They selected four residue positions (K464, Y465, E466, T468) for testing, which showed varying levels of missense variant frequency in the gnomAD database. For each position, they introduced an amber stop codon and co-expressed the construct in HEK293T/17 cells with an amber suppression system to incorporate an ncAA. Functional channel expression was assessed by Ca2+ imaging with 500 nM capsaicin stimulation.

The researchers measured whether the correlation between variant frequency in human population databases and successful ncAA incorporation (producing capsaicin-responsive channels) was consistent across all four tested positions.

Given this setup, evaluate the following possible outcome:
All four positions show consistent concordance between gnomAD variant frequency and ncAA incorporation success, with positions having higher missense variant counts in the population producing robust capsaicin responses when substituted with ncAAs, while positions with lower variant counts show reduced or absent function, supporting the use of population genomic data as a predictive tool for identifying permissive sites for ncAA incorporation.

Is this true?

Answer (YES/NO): NO